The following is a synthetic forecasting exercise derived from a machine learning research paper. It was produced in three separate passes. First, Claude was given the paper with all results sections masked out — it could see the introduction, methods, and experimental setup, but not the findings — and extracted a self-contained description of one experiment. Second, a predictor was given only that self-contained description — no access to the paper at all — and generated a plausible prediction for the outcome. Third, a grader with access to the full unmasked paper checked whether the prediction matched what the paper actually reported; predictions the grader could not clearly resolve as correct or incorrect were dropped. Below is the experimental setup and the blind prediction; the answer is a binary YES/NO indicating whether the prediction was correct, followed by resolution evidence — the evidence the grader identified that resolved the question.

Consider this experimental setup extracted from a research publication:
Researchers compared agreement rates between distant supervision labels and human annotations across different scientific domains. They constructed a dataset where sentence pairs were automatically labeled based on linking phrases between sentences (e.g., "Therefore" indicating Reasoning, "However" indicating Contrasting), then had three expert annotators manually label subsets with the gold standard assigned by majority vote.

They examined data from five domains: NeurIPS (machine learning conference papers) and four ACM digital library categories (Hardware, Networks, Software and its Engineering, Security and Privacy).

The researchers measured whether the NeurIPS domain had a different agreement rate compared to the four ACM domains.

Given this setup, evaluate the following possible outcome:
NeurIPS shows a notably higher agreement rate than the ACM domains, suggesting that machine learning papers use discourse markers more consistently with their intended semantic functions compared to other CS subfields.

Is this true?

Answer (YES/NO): NO